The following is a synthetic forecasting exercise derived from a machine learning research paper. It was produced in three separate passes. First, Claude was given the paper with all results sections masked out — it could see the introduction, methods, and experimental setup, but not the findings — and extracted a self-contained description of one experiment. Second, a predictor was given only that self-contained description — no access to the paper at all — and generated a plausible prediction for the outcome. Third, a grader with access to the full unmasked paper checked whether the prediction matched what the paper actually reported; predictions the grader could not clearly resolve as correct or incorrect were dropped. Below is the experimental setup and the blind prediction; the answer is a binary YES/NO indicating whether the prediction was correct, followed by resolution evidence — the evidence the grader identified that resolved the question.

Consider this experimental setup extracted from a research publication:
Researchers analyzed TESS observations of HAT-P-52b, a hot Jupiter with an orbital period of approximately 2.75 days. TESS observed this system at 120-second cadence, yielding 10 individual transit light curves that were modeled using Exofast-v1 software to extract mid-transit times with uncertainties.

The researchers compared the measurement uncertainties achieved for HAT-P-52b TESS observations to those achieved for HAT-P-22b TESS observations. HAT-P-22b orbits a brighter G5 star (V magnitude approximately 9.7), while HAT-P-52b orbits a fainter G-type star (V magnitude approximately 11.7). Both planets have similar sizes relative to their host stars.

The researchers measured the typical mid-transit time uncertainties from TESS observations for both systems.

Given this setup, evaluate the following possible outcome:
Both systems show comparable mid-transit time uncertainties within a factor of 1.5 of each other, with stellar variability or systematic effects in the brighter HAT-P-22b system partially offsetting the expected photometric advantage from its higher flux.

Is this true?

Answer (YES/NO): NO